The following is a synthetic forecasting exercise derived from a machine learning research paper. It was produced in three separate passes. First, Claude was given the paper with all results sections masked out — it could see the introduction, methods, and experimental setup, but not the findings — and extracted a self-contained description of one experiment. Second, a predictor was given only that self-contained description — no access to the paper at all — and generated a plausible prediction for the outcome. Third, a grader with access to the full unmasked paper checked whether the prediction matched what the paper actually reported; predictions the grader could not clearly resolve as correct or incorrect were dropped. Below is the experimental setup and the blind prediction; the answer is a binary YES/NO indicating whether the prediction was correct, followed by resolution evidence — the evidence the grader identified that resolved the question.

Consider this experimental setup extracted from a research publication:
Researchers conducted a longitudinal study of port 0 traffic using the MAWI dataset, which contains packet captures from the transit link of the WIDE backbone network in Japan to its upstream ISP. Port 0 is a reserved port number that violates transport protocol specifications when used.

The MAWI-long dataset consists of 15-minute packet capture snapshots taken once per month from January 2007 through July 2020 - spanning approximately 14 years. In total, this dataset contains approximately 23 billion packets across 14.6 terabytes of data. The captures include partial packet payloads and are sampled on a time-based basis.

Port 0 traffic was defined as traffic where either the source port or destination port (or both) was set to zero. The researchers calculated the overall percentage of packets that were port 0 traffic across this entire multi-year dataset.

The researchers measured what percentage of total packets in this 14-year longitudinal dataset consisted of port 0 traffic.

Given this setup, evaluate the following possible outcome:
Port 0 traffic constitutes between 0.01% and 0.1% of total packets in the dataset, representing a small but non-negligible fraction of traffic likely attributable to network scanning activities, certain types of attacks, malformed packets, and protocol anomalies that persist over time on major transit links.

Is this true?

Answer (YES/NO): NO